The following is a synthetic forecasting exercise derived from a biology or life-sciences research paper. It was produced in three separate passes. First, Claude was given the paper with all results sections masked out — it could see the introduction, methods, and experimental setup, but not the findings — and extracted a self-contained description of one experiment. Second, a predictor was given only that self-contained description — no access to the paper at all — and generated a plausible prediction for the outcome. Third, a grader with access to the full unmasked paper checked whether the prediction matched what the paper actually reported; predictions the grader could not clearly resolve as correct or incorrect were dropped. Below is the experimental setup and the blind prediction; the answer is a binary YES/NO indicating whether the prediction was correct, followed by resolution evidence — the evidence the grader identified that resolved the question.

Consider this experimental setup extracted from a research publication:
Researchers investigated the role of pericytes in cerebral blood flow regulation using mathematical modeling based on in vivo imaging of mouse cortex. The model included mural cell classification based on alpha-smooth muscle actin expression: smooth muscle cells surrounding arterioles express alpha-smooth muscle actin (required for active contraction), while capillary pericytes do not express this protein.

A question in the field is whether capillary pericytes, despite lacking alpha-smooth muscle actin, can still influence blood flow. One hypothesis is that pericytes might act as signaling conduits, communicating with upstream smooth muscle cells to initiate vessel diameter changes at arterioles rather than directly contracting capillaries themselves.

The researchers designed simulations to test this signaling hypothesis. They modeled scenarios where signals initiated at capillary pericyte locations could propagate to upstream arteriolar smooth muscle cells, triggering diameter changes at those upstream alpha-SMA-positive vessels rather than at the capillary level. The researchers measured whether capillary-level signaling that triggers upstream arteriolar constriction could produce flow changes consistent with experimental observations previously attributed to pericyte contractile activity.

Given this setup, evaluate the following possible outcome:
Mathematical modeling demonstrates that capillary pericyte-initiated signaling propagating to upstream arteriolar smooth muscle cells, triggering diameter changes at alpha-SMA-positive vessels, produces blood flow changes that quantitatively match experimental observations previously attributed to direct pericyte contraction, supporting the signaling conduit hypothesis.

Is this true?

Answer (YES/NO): NO